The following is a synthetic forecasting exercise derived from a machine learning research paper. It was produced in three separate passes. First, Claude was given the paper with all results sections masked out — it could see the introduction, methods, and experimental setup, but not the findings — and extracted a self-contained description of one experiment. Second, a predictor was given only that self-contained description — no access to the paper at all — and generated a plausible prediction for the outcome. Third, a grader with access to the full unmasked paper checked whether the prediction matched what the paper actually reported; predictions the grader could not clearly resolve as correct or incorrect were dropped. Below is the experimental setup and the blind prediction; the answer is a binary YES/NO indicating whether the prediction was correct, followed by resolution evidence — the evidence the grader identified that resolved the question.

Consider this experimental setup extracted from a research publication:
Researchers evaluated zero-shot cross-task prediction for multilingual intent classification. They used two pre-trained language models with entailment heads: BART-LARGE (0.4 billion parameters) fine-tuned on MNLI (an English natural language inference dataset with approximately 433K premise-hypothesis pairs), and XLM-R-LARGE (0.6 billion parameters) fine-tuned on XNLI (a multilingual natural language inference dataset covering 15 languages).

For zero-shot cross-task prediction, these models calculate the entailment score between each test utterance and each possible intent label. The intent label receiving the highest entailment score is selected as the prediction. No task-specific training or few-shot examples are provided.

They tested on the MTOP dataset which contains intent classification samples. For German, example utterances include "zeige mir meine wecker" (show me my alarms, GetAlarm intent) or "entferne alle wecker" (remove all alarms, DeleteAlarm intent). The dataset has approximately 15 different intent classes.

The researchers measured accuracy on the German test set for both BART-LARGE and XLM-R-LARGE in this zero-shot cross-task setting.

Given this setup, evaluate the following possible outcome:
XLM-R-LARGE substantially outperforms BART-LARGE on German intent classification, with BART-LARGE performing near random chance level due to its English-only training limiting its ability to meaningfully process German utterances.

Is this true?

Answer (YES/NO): NO